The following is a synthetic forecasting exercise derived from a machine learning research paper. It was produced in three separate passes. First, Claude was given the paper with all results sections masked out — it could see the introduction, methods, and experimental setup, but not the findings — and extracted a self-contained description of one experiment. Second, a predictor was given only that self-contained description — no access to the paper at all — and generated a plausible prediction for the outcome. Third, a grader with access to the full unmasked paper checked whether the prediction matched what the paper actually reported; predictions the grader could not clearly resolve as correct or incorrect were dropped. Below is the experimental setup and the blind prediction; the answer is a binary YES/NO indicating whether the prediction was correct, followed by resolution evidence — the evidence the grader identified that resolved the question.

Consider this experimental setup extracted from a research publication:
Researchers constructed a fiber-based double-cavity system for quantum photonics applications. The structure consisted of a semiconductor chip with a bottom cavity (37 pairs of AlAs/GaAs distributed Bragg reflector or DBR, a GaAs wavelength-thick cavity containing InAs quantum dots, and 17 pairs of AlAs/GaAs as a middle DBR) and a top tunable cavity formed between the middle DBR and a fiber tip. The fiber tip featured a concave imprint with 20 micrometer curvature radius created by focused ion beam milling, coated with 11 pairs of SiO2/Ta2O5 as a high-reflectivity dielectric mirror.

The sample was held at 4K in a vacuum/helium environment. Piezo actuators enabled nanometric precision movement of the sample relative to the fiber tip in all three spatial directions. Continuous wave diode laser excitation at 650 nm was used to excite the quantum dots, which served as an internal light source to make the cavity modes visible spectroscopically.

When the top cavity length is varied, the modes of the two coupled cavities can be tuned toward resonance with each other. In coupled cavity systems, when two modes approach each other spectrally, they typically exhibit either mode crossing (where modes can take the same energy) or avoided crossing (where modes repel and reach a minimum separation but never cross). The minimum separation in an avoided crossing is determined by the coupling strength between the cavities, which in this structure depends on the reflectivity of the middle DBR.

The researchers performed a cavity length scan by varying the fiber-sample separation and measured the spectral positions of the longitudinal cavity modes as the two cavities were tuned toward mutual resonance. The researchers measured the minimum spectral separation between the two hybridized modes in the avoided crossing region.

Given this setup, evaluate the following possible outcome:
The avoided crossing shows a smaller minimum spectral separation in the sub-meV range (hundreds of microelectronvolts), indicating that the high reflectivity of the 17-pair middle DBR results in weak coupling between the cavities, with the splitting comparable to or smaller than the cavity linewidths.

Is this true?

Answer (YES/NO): NO